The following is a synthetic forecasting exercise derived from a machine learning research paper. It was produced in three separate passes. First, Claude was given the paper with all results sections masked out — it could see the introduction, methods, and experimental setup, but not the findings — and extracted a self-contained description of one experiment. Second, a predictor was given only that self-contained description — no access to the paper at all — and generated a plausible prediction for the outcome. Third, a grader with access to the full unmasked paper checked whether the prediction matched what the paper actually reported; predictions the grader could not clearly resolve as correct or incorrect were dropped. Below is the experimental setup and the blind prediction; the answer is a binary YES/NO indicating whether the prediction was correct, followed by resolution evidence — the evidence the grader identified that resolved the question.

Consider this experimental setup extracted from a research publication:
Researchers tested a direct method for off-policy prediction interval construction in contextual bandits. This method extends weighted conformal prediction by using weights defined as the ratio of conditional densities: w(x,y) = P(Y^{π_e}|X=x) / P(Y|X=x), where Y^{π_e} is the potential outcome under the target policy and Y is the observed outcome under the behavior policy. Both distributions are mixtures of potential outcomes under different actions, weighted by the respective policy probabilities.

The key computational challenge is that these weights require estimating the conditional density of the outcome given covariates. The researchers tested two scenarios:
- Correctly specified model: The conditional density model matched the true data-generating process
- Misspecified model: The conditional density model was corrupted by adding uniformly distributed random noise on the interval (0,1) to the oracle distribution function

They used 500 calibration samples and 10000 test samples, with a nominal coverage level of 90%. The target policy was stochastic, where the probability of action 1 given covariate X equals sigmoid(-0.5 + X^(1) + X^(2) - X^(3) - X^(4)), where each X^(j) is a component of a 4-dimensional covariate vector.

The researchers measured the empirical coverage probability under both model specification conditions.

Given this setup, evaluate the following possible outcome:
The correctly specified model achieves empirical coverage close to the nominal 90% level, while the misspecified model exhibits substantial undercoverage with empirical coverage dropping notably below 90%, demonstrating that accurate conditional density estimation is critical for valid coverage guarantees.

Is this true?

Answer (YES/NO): YES